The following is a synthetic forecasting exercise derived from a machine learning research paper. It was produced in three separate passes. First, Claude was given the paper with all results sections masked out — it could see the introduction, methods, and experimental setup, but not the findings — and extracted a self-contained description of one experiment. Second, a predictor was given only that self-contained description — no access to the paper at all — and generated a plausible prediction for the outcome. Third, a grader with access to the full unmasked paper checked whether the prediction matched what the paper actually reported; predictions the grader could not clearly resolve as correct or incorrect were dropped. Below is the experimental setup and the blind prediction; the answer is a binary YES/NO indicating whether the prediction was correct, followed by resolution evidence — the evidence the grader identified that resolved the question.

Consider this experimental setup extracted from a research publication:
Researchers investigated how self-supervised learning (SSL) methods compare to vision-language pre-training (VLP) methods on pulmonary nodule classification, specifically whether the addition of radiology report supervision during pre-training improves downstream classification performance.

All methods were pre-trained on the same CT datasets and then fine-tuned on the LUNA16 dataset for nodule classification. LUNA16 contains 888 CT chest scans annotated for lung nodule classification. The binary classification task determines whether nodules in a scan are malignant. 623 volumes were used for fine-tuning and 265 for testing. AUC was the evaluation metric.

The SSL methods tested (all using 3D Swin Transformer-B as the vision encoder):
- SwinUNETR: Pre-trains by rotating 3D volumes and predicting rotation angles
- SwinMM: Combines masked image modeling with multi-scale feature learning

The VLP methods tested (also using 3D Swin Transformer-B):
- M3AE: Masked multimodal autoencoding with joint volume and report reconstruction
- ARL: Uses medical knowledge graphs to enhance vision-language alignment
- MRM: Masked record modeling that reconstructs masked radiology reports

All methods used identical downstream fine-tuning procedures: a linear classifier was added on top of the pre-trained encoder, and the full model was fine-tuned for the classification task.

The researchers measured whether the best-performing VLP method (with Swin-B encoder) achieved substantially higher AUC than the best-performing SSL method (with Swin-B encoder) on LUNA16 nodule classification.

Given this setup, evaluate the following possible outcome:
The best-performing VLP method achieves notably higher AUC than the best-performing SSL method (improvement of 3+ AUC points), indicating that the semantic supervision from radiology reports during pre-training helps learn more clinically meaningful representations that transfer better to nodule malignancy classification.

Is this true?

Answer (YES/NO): NO